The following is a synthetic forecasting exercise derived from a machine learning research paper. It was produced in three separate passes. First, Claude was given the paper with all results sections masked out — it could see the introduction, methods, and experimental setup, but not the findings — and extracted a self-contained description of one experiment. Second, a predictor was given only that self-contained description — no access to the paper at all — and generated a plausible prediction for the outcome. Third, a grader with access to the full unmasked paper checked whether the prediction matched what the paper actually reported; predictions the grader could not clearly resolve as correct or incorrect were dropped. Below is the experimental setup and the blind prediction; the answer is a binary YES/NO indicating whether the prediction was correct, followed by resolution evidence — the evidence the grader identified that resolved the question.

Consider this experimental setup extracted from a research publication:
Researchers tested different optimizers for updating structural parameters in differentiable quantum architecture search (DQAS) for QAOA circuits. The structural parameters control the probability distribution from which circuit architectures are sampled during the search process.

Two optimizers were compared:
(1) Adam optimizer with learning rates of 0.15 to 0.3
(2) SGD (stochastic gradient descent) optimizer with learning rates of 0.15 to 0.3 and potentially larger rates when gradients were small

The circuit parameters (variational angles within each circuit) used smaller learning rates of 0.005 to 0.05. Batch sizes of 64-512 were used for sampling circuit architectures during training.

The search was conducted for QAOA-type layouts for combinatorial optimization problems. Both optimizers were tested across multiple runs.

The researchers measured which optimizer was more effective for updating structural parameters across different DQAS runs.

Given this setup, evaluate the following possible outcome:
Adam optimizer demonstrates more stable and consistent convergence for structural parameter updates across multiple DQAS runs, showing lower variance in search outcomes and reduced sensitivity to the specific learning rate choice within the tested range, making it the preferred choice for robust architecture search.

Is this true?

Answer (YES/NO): NO